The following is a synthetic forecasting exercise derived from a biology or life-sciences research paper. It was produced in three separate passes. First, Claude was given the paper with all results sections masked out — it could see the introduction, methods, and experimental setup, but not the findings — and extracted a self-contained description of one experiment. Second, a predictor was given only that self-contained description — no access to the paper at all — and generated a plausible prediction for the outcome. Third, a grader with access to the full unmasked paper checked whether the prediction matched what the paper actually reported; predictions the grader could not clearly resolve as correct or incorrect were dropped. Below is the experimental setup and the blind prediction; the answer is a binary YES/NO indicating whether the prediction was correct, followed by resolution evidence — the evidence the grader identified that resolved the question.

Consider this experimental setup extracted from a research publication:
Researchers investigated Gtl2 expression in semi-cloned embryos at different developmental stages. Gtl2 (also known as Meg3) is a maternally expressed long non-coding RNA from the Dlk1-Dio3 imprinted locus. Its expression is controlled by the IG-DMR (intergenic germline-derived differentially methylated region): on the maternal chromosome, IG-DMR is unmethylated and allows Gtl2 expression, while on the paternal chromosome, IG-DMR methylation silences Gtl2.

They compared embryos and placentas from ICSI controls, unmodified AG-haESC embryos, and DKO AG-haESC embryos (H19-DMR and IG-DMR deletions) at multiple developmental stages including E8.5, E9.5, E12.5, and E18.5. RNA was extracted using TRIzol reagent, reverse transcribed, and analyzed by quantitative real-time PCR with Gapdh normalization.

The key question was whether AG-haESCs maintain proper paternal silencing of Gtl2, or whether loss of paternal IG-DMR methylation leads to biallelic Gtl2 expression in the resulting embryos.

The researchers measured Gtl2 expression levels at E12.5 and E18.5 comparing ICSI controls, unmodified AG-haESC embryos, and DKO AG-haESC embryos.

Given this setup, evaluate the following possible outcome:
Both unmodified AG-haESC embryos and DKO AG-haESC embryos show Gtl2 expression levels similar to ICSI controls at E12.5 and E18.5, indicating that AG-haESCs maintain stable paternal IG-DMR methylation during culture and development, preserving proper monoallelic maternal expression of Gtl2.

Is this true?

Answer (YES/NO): NO